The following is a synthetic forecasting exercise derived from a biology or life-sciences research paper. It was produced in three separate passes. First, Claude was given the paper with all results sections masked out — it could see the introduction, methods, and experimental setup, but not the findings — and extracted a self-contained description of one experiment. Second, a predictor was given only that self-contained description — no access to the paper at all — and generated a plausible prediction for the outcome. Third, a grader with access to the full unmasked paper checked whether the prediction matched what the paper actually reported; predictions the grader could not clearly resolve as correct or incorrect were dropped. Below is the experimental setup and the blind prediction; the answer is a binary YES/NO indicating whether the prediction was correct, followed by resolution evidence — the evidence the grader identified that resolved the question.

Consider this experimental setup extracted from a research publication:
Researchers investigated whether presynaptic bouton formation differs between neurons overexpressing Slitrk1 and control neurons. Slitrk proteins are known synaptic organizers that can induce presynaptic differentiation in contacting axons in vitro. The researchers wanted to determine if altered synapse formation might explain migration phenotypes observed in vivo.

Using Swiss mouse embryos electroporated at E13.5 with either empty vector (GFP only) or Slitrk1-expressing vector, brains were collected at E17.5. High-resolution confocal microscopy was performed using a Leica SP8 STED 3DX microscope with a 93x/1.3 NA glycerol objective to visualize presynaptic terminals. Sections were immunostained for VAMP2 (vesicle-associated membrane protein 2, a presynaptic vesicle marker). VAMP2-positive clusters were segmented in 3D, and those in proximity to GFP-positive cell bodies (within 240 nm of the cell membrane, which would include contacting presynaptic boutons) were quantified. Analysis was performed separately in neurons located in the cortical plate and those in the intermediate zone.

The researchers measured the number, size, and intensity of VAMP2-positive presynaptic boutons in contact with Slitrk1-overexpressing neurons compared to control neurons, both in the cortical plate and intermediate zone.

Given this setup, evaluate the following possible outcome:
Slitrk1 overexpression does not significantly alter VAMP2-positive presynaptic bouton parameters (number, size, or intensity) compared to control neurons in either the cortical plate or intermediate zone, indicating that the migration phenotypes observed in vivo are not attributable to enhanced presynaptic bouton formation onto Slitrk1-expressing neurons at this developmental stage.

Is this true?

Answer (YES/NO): NO